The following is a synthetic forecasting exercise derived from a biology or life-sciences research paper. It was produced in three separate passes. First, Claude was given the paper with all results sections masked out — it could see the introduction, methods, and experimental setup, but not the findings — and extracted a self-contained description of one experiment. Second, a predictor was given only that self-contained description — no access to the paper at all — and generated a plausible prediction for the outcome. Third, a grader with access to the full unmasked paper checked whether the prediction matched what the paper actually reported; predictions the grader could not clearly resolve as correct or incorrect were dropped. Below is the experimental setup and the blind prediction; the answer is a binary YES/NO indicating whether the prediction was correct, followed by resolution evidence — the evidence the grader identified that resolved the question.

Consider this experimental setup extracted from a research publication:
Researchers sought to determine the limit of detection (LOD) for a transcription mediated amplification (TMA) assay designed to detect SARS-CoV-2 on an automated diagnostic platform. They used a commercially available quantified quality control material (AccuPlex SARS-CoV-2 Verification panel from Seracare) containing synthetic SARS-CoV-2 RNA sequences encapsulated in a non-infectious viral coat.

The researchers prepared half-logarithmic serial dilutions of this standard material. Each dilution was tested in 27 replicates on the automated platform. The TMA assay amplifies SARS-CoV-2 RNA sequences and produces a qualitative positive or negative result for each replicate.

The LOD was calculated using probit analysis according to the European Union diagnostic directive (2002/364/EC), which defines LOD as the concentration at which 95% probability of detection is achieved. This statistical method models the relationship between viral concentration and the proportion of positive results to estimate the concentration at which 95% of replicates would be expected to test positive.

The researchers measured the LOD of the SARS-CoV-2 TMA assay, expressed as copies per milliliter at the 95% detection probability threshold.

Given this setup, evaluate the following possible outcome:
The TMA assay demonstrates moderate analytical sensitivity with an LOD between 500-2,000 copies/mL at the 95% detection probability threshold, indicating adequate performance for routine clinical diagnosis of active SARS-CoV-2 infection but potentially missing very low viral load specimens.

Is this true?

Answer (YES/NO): NO